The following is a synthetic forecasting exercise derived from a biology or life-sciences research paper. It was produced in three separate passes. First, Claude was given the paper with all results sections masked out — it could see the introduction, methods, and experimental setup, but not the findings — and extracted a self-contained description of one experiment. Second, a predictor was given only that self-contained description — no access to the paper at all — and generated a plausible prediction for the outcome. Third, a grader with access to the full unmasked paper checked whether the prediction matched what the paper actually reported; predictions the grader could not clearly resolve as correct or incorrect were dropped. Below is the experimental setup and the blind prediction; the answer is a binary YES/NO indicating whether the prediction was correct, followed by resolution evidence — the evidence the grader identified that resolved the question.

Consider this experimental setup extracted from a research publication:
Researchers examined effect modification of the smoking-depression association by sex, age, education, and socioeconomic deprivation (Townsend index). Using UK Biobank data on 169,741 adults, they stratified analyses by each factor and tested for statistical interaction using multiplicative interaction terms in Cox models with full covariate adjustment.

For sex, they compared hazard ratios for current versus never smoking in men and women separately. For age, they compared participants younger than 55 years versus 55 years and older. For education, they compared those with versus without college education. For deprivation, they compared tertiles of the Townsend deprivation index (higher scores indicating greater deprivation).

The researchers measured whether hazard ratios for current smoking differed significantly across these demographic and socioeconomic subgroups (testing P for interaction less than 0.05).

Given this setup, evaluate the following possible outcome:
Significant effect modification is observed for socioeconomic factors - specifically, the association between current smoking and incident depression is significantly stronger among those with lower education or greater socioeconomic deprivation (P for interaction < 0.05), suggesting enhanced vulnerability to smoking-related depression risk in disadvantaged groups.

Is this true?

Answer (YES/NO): NO